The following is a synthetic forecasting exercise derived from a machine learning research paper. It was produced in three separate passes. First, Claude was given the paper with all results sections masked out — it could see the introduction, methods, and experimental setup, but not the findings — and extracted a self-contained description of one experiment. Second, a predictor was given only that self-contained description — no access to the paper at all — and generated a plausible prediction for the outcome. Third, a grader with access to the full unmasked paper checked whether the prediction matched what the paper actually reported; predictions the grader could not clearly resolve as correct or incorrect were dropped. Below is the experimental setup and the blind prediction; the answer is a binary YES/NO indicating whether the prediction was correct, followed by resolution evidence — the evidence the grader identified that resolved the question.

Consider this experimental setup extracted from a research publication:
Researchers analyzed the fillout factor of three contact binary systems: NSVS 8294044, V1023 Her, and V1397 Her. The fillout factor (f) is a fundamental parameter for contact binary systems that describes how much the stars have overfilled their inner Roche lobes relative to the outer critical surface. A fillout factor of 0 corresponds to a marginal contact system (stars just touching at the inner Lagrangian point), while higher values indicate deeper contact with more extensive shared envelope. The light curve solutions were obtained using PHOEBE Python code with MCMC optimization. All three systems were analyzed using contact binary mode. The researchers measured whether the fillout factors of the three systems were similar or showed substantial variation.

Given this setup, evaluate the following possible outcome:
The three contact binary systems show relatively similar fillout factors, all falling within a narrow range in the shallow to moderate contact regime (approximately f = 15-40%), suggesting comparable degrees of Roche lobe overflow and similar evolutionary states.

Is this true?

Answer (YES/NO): NO